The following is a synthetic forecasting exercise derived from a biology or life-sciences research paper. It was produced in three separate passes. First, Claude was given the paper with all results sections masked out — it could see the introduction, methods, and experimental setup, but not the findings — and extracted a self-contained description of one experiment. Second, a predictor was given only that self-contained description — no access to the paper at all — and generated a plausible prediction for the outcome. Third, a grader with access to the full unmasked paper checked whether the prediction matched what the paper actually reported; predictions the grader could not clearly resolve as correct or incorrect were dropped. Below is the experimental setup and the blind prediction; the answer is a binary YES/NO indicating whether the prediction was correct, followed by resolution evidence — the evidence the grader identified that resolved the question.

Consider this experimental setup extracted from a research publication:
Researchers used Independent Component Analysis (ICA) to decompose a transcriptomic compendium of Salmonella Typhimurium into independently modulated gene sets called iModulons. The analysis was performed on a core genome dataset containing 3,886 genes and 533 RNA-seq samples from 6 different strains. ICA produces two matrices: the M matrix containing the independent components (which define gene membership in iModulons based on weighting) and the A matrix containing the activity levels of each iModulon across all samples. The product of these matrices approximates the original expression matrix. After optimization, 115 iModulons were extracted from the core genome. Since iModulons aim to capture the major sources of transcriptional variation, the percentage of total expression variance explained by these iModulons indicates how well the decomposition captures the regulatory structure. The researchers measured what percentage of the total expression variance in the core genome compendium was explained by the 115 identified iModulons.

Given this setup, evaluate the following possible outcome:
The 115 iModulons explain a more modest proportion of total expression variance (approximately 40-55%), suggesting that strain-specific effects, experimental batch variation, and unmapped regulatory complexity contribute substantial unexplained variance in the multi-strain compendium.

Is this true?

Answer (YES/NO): NO